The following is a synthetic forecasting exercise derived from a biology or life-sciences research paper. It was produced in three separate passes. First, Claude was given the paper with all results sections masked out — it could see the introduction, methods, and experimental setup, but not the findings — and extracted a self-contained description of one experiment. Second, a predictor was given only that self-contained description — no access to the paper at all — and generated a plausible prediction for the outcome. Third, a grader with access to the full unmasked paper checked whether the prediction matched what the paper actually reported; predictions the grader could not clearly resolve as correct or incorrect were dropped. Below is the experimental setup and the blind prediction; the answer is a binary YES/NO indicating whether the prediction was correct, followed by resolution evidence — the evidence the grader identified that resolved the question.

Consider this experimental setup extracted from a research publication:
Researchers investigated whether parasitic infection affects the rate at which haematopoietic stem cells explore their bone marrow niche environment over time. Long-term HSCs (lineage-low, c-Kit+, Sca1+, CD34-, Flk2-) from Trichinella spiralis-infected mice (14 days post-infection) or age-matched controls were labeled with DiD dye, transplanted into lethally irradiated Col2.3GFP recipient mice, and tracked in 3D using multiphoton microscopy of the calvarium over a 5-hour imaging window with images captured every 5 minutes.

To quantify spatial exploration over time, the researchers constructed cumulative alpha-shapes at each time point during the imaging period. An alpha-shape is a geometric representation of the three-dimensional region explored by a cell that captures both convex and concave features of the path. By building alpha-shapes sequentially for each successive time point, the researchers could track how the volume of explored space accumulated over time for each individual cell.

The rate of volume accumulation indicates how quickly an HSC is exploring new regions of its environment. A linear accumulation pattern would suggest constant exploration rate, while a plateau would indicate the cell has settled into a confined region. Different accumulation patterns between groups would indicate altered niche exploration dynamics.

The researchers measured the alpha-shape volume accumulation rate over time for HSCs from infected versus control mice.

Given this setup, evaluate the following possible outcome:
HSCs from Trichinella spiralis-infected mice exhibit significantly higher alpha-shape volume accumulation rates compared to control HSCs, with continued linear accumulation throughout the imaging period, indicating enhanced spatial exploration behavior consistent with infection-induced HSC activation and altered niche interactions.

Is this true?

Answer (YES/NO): NO